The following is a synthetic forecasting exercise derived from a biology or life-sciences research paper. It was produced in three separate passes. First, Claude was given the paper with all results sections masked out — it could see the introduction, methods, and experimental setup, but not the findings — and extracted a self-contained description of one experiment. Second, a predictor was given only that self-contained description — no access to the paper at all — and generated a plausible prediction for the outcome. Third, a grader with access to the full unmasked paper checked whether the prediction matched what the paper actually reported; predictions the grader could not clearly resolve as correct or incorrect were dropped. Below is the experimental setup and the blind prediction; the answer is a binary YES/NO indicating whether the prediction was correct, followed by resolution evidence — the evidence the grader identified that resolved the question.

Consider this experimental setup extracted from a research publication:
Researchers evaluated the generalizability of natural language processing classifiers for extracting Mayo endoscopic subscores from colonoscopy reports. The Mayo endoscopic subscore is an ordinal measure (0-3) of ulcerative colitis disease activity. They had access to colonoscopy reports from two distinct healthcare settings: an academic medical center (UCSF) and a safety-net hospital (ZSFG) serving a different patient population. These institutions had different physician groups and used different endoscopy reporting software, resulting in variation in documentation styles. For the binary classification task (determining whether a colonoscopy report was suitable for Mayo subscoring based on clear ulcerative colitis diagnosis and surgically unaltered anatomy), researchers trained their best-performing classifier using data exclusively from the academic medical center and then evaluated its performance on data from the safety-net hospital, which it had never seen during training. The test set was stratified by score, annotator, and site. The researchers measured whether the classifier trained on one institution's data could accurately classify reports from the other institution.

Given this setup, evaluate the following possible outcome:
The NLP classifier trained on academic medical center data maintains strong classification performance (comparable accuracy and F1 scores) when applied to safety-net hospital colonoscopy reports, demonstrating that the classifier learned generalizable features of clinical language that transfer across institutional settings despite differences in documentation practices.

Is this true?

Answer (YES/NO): YES